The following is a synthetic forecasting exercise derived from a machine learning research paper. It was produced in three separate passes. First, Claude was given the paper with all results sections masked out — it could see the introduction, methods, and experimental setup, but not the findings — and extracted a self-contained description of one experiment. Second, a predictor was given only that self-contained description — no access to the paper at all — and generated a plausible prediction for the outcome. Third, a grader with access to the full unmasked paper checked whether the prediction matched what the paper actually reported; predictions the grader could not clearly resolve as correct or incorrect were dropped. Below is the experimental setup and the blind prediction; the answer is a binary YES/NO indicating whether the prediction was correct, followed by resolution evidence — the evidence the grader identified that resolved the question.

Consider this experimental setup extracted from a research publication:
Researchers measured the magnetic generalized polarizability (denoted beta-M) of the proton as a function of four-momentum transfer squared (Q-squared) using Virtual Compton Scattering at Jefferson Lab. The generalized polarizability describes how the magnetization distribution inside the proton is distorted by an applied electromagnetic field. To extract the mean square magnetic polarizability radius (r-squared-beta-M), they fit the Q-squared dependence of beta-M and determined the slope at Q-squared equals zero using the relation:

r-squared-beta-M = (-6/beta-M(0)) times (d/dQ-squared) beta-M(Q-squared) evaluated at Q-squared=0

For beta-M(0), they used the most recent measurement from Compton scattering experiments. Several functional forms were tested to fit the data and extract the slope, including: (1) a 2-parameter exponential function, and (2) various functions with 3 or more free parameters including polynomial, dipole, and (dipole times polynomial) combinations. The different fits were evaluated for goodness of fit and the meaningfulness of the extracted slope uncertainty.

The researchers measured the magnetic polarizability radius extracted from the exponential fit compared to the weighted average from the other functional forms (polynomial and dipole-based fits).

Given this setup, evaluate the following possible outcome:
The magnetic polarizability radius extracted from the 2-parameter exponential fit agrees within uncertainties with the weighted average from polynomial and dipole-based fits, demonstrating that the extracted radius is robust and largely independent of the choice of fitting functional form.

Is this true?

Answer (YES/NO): NO